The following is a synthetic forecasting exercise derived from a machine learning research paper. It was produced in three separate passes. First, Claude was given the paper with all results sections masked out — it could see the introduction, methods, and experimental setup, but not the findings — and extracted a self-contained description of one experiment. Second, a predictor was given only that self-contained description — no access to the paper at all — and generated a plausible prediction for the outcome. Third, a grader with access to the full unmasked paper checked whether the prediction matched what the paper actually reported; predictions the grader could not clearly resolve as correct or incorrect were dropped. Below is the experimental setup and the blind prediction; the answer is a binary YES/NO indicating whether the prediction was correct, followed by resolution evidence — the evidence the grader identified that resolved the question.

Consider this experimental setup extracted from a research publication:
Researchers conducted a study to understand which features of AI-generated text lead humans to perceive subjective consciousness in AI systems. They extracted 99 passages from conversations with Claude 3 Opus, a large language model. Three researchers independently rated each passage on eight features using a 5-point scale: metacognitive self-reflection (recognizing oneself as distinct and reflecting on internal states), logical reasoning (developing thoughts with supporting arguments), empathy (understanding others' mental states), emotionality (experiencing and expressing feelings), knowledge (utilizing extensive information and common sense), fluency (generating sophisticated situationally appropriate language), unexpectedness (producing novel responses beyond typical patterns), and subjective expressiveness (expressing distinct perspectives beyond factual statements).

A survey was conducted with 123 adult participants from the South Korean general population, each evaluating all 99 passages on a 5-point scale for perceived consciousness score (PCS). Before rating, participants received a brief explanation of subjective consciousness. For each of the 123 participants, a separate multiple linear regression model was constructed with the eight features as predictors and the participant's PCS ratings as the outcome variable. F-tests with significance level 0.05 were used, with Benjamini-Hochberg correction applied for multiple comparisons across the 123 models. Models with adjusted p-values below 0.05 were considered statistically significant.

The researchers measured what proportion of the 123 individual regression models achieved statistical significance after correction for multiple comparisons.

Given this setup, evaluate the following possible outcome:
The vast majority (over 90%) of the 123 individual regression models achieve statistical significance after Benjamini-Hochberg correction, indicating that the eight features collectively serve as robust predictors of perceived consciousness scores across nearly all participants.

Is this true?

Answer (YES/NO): NO